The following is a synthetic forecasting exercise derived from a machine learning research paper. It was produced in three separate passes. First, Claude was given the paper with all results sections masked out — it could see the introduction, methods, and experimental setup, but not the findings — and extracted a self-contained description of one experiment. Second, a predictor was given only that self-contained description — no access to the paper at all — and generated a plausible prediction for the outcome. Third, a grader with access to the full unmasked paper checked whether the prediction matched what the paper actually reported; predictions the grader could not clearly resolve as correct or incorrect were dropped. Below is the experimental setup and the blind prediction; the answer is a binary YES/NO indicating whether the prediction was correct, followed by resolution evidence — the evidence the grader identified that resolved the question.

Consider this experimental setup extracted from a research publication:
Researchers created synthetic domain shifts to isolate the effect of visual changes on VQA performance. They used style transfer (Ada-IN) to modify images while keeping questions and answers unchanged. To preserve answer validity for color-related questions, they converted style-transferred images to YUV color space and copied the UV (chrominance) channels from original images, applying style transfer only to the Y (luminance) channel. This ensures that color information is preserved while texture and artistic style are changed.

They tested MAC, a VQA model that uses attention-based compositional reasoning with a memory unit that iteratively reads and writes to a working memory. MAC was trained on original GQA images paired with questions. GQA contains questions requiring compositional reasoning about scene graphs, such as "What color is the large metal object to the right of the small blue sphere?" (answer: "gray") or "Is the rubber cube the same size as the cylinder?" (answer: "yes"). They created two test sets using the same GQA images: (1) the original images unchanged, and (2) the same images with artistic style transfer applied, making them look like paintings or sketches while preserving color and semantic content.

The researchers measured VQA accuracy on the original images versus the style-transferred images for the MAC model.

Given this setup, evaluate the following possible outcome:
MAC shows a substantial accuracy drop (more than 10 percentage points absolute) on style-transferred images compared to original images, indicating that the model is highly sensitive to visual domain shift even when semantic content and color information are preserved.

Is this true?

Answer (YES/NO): YES